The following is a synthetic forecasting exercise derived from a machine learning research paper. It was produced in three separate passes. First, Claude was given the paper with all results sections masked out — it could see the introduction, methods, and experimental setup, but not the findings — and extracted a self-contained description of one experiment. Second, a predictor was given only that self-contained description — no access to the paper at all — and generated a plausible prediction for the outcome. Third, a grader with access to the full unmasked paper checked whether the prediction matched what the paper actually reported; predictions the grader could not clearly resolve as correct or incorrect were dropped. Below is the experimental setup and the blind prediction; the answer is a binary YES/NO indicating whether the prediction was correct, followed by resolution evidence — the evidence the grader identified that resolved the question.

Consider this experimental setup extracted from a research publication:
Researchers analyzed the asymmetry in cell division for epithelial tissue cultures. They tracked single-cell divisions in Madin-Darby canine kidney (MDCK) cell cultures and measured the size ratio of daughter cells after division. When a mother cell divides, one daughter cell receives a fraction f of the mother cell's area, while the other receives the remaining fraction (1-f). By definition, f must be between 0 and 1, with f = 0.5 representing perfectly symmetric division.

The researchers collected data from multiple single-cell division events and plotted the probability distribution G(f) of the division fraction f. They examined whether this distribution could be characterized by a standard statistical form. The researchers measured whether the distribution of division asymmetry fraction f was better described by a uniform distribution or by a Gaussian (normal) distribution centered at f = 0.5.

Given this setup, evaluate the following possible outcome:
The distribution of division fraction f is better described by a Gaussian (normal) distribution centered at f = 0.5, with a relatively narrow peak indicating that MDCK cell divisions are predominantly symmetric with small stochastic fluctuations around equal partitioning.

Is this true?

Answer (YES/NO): YES